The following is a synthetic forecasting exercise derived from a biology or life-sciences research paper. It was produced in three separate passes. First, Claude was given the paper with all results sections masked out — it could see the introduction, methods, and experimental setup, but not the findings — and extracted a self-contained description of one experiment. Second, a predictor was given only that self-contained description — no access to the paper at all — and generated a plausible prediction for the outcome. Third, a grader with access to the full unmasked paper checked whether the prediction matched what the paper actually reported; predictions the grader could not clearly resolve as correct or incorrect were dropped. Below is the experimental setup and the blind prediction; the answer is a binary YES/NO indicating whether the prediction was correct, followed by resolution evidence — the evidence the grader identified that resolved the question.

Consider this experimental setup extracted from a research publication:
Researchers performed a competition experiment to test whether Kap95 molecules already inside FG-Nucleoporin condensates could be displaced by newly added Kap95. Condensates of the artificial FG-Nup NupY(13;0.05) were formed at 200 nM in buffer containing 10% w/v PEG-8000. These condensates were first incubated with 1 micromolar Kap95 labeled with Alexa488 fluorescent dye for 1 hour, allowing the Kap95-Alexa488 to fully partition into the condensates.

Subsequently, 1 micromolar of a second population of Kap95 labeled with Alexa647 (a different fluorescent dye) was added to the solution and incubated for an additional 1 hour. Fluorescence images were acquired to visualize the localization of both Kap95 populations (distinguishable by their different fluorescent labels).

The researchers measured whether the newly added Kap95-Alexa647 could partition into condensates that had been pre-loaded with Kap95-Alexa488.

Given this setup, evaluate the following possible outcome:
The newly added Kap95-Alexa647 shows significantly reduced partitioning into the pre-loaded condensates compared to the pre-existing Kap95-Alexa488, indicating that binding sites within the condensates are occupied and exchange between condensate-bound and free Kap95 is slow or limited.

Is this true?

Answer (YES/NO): YES